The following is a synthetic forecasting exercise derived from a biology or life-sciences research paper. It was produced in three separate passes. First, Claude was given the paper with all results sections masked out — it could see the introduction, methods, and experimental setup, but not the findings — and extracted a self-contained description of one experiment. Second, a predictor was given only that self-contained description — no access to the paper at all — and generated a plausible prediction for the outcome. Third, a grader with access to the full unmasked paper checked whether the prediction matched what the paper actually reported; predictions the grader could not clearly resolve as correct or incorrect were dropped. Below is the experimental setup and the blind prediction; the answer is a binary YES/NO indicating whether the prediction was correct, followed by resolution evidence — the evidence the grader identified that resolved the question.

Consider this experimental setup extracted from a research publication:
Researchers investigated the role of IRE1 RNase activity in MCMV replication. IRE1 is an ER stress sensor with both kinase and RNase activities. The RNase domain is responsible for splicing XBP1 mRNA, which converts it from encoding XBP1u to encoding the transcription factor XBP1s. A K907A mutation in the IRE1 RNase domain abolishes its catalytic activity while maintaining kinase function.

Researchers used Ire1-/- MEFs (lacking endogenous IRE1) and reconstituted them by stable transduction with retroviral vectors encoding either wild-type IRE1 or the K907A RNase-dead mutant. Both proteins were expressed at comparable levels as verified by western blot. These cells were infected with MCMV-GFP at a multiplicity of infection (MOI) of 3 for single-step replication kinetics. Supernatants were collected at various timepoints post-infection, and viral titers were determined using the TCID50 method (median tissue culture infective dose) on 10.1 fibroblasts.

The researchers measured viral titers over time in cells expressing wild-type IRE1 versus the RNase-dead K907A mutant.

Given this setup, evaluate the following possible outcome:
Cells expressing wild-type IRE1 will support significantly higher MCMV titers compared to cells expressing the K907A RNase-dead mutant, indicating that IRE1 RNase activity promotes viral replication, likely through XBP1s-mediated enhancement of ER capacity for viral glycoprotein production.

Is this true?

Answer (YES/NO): NO